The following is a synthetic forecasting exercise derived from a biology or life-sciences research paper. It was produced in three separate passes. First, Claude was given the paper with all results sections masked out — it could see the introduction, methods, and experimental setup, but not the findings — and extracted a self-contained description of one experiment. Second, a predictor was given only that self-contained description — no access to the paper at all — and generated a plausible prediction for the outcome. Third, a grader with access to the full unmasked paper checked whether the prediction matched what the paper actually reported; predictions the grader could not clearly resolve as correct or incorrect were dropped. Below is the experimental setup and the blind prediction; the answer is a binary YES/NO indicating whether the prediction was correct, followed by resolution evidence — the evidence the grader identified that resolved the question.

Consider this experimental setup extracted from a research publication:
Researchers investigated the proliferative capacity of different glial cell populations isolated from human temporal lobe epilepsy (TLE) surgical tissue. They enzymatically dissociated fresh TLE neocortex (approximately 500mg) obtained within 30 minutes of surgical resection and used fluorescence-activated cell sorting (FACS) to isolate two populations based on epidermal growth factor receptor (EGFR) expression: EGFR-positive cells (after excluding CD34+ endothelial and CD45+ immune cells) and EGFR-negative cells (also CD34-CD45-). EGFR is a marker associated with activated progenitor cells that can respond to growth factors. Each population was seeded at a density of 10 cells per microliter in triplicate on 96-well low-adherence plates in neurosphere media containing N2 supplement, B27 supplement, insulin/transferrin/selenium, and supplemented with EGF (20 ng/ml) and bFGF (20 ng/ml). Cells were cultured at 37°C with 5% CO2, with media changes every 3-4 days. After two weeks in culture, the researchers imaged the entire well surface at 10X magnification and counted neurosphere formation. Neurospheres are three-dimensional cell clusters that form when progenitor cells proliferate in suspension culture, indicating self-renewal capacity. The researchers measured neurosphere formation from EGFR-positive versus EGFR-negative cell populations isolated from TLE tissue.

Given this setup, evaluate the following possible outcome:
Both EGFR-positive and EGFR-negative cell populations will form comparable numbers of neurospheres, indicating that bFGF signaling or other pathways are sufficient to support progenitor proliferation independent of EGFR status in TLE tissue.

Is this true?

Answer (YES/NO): NO